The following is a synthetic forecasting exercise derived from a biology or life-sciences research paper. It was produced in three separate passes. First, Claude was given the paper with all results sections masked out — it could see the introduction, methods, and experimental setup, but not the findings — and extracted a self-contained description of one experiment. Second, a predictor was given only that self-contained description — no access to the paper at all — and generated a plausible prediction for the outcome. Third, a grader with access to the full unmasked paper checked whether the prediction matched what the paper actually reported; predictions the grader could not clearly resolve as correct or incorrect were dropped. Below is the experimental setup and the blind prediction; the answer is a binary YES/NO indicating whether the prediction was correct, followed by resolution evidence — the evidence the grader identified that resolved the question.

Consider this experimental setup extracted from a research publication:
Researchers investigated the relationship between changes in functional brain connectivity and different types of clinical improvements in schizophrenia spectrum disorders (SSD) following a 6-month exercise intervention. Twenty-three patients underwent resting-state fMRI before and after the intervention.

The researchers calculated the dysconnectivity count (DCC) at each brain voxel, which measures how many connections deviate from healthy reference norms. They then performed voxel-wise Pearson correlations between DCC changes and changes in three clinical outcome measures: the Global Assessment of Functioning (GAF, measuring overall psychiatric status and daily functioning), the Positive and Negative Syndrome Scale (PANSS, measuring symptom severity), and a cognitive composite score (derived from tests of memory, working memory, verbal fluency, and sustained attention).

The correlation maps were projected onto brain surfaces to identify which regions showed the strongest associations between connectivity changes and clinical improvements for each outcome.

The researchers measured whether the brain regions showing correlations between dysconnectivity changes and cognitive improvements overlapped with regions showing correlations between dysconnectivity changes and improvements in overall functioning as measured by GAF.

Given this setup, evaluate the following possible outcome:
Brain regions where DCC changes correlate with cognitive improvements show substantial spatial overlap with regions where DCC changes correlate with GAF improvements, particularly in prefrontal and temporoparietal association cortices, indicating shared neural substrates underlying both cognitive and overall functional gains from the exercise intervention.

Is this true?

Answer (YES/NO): NO